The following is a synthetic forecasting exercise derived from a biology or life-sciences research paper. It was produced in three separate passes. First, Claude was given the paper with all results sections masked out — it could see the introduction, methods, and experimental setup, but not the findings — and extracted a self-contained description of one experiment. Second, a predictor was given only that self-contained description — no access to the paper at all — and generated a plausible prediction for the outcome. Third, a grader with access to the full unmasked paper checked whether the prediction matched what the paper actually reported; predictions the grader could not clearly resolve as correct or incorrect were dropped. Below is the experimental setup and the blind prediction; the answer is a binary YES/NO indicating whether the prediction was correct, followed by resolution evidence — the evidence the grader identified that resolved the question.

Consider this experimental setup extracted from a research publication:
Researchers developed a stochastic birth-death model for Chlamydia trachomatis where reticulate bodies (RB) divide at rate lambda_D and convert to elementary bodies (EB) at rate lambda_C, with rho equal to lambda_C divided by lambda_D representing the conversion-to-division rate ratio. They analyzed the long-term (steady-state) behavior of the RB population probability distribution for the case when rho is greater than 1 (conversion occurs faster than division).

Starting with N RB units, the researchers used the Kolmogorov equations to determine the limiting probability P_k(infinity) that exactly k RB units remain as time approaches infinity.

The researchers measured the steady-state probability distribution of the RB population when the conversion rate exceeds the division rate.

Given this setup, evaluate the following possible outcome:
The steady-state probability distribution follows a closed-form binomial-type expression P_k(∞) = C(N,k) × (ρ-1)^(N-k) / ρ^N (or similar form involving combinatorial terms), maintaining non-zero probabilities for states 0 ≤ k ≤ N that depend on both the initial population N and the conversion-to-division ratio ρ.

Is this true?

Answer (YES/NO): NO